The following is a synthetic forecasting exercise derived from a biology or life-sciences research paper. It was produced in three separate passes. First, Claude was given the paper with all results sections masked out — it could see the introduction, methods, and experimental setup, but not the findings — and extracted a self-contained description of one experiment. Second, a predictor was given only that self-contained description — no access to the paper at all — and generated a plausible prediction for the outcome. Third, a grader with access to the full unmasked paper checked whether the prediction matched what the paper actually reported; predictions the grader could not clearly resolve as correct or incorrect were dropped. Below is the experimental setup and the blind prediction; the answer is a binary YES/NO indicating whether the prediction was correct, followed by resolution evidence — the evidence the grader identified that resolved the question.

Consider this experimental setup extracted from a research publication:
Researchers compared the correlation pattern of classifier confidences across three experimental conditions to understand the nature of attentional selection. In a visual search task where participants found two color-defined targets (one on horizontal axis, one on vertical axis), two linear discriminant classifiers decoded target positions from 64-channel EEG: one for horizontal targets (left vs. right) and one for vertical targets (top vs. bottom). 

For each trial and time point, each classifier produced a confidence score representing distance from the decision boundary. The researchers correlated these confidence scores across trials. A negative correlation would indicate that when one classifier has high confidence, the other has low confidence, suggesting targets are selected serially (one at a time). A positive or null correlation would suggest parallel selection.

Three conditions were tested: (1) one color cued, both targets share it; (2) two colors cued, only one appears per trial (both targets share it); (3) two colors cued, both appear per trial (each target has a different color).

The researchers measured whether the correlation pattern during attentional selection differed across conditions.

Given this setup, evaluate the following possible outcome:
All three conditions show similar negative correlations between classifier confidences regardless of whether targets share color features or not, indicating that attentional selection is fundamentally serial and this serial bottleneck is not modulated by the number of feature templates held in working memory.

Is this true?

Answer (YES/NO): NO